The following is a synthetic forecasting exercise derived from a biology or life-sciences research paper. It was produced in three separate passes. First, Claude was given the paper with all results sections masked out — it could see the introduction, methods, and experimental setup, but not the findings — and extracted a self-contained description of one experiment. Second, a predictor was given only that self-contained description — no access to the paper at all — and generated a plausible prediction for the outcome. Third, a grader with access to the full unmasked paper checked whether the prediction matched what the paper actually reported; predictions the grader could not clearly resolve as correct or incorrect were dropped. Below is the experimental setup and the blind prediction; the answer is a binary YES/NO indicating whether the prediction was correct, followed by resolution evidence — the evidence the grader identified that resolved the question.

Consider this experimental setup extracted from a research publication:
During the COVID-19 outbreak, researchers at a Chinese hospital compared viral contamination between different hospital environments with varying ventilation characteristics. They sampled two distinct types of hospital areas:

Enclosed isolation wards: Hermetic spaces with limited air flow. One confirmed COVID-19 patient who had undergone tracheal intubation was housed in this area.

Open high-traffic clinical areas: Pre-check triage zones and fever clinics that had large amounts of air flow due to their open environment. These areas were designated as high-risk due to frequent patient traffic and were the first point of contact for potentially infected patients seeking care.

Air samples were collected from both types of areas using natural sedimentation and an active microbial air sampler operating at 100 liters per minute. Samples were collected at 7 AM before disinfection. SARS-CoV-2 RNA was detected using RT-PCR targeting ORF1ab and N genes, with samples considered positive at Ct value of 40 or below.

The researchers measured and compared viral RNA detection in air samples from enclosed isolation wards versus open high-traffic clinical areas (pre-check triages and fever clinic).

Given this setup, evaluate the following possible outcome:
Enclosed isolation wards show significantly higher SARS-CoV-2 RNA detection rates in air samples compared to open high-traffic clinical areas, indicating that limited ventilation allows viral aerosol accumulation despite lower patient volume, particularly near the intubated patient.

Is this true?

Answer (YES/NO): YES